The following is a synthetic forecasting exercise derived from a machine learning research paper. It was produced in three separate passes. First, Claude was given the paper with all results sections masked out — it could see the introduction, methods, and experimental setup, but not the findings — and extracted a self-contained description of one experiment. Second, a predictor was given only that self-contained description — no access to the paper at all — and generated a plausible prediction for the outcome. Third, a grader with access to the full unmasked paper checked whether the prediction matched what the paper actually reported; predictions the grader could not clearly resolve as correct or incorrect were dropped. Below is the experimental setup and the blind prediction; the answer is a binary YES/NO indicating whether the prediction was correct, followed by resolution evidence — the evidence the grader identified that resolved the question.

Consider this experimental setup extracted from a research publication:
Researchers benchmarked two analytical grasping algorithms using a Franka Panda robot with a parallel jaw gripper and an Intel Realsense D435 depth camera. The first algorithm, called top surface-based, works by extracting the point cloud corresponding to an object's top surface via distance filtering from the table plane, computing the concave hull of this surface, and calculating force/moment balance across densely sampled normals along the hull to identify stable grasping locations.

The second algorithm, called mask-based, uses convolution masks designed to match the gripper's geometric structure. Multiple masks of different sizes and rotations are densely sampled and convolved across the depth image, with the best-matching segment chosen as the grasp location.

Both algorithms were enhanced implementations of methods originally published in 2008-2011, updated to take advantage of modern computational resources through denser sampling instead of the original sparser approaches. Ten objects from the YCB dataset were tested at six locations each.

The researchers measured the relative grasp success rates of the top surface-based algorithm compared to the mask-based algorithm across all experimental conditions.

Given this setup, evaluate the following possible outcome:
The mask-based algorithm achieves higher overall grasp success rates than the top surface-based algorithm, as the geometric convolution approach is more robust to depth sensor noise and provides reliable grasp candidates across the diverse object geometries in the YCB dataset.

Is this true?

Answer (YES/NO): YES